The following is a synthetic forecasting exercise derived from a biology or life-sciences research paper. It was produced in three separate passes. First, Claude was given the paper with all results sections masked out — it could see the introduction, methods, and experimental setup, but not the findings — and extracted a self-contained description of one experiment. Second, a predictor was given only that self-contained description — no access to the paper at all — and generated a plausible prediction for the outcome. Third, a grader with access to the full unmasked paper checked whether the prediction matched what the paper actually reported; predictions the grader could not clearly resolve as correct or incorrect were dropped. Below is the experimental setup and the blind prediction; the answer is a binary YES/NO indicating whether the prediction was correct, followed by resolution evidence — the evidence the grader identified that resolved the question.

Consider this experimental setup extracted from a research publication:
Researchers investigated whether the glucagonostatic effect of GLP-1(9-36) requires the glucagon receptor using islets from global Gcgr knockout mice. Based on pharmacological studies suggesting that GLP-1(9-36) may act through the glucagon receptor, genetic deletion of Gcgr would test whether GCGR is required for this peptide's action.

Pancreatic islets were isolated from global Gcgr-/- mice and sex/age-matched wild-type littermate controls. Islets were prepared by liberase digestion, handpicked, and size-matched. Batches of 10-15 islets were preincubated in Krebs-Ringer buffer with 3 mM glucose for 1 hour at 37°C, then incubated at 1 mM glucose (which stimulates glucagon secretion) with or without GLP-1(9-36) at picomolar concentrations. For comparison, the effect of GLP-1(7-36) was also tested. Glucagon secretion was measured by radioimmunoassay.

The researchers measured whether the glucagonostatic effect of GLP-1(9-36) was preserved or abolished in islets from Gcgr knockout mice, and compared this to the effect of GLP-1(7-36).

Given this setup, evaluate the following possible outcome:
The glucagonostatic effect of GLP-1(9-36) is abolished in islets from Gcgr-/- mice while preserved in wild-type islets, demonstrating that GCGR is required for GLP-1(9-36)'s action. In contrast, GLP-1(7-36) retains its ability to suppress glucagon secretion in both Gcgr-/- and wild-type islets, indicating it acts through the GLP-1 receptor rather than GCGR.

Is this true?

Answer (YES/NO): NO